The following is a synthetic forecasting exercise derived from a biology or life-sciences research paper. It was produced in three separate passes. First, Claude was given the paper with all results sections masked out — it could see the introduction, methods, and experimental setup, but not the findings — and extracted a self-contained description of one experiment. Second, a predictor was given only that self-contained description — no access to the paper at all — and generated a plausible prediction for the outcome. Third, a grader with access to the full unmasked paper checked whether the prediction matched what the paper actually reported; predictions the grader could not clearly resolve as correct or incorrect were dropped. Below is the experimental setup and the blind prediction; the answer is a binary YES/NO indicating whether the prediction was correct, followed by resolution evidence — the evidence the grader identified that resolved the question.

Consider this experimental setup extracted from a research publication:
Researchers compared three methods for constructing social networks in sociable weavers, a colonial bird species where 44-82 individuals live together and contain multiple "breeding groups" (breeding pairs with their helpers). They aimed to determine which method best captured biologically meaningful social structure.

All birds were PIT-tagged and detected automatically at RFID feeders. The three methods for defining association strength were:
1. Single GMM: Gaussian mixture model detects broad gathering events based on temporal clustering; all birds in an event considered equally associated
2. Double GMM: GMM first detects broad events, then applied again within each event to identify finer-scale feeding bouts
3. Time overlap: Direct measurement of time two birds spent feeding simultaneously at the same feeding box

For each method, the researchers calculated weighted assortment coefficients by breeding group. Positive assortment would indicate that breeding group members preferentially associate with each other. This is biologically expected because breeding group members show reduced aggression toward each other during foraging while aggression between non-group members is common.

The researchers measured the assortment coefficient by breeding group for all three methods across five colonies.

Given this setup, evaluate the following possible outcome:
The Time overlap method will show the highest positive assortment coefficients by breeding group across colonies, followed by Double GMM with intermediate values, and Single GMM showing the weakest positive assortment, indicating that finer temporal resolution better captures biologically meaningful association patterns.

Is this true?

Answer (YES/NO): YES